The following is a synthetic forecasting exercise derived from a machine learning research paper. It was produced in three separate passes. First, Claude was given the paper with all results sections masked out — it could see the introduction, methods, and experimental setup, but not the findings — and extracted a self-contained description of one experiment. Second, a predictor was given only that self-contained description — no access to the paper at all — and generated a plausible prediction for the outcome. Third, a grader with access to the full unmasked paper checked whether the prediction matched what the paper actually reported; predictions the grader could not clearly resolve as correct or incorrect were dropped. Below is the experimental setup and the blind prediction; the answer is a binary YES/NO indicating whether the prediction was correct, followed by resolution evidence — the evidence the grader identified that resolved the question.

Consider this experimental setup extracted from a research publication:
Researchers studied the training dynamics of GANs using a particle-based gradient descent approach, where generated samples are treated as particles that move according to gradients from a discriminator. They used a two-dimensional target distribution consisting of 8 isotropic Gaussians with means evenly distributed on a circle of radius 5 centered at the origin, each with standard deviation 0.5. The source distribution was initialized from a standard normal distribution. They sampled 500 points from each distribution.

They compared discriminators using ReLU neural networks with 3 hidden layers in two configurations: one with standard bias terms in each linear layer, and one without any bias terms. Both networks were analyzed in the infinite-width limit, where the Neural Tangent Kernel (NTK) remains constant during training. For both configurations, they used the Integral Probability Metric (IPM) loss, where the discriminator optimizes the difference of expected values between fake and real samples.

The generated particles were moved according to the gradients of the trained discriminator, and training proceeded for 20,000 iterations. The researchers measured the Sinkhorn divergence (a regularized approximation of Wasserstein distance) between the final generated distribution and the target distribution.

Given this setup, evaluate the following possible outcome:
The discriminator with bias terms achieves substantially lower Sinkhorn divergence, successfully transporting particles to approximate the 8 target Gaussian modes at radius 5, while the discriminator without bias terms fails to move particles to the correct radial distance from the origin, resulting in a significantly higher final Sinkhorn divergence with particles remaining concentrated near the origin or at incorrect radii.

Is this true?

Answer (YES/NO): YES